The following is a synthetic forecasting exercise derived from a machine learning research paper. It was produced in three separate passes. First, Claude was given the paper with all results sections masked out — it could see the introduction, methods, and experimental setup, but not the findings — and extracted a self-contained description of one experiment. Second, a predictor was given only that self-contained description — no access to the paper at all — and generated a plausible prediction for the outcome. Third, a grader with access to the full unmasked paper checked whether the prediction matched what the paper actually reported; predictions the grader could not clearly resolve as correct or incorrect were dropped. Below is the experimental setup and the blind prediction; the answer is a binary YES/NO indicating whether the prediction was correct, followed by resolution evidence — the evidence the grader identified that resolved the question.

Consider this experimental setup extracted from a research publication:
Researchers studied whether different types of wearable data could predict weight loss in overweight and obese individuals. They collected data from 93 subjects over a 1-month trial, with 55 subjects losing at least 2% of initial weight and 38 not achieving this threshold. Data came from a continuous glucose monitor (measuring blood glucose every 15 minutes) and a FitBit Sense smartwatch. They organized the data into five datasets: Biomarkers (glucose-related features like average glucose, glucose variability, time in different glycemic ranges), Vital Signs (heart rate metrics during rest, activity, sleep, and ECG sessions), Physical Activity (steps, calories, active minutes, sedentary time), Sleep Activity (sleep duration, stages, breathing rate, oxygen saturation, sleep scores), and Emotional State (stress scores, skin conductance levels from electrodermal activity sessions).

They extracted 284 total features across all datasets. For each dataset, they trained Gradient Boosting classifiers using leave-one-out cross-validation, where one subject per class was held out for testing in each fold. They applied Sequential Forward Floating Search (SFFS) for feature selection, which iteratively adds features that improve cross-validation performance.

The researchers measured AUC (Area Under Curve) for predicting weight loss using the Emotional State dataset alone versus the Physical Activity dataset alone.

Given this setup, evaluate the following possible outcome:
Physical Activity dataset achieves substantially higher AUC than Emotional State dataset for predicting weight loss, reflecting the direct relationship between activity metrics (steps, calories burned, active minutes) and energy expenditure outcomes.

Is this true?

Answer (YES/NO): YES